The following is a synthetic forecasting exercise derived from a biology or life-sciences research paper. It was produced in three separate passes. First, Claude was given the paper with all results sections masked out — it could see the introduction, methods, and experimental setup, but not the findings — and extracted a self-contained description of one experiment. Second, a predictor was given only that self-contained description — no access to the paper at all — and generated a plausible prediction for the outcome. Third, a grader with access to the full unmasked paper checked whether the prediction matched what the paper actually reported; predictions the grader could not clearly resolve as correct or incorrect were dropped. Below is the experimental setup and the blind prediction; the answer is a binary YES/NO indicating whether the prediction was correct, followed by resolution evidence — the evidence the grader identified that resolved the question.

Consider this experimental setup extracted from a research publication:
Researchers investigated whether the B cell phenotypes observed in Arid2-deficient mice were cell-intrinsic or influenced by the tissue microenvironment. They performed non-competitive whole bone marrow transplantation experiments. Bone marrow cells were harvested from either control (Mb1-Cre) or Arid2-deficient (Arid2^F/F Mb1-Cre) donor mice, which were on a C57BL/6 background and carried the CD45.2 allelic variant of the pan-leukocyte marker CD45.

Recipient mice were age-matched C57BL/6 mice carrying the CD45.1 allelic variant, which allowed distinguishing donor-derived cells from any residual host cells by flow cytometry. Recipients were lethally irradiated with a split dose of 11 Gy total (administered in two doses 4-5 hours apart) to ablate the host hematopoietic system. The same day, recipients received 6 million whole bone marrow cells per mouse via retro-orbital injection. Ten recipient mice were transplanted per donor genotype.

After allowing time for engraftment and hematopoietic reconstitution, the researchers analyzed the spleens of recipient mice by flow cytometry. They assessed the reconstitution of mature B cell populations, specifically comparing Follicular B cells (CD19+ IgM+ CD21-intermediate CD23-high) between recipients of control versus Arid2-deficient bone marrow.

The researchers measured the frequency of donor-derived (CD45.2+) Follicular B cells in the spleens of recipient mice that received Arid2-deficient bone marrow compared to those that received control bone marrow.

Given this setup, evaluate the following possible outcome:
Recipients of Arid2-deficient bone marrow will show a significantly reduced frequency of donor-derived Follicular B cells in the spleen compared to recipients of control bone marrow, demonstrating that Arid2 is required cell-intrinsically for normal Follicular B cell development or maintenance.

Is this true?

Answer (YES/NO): YES